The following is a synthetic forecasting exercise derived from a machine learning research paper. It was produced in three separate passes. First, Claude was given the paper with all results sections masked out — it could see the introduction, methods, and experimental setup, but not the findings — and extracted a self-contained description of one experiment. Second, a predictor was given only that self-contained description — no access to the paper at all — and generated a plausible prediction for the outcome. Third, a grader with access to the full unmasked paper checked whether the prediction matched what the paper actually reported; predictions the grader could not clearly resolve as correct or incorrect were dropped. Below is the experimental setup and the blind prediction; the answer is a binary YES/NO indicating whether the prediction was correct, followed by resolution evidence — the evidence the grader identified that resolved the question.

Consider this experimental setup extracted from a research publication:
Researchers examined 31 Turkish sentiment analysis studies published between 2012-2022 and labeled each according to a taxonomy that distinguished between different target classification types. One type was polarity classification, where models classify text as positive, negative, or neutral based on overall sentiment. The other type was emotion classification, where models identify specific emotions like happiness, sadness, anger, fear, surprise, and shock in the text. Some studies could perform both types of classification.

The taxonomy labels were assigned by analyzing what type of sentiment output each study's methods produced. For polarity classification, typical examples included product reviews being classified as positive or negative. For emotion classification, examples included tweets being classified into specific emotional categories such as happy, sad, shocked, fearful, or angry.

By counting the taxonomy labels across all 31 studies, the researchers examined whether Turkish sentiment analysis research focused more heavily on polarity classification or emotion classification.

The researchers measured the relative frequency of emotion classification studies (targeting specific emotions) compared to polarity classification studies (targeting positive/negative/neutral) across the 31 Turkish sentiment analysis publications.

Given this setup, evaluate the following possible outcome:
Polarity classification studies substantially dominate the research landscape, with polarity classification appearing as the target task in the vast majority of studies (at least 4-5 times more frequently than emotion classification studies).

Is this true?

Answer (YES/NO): YES